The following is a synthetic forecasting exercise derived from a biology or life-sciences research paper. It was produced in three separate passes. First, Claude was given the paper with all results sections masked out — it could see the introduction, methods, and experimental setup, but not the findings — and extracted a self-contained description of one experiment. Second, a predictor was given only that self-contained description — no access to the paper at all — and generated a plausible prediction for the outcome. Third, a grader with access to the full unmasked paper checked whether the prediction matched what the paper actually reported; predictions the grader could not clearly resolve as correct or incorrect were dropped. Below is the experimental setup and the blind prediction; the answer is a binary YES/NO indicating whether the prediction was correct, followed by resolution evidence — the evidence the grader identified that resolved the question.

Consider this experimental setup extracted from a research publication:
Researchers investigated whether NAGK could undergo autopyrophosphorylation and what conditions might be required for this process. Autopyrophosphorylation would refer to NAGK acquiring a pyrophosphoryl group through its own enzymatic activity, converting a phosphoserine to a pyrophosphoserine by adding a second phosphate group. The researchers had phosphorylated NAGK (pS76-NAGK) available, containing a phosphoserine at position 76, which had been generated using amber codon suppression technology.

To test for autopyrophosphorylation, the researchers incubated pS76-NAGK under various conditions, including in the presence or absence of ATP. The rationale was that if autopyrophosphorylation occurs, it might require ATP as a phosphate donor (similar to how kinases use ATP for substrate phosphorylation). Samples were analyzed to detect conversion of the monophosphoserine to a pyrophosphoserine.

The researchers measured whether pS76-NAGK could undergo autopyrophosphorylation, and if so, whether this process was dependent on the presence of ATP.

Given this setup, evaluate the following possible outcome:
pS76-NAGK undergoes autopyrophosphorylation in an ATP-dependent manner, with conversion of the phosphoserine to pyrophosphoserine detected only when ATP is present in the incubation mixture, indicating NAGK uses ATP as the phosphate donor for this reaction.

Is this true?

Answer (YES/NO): YES